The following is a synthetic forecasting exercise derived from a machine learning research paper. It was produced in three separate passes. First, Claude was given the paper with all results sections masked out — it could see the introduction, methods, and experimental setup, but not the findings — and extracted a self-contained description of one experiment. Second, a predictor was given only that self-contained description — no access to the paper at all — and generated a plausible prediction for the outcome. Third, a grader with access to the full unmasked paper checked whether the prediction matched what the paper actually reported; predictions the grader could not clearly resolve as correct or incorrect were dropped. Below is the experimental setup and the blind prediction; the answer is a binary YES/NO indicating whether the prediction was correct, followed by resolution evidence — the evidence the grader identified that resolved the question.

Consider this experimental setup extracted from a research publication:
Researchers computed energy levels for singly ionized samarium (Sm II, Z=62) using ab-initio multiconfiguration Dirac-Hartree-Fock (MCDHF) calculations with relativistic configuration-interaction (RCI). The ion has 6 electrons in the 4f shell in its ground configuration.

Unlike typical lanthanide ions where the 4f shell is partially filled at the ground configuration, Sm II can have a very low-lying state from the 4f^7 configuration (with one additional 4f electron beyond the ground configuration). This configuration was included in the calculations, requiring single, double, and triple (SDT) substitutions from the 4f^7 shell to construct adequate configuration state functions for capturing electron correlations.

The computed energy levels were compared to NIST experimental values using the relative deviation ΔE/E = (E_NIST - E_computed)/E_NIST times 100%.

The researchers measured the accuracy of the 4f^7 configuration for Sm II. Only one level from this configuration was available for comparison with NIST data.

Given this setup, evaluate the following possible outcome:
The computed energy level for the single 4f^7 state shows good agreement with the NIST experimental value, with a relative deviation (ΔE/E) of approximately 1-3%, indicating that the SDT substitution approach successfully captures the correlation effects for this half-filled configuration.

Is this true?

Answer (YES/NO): NO